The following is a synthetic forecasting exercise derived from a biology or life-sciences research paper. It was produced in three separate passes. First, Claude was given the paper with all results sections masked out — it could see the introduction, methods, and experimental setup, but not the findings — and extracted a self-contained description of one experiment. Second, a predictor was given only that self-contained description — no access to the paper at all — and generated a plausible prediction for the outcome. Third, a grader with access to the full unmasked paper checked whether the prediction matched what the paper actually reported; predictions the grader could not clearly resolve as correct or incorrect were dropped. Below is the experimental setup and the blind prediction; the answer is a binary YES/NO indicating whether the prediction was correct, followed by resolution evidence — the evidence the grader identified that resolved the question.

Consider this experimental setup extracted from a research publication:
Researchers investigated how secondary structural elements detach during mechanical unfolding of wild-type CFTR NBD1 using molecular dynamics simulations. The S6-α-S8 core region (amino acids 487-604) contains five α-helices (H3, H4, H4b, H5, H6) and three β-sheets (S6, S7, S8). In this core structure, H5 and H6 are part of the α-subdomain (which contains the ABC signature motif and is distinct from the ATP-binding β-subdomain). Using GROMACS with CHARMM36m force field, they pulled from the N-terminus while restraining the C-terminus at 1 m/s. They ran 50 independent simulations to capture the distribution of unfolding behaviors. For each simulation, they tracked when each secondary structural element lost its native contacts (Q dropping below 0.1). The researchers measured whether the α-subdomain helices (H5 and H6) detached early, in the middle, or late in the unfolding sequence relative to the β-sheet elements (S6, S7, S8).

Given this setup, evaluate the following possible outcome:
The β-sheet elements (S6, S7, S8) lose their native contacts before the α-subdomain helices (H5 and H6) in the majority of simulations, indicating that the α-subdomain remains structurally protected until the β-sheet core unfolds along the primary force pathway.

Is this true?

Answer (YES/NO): NO